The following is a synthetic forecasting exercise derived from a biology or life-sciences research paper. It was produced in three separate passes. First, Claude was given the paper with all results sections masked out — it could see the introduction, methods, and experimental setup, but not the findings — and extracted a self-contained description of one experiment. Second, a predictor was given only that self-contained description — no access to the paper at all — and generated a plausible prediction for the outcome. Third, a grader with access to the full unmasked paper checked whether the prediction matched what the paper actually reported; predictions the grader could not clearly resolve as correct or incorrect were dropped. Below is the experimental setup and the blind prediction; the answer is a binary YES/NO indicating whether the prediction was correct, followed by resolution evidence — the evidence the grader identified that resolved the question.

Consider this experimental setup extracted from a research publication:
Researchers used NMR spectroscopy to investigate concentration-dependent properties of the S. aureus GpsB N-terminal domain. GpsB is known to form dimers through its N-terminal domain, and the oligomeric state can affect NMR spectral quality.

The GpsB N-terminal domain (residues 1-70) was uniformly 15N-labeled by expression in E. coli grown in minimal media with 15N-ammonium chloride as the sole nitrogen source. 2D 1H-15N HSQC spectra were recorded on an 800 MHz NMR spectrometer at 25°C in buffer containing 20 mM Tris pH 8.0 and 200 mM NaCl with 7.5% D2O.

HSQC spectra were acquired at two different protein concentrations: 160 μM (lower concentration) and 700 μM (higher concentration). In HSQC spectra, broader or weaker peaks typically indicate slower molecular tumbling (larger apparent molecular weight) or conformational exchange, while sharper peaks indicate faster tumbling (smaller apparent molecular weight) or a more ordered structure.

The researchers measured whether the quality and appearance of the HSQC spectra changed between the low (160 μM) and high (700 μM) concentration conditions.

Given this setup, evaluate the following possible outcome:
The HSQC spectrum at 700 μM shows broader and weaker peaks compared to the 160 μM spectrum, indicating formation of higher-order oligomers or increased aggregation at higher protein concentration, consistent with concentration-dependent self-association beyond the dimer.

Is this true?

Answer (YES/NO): NO